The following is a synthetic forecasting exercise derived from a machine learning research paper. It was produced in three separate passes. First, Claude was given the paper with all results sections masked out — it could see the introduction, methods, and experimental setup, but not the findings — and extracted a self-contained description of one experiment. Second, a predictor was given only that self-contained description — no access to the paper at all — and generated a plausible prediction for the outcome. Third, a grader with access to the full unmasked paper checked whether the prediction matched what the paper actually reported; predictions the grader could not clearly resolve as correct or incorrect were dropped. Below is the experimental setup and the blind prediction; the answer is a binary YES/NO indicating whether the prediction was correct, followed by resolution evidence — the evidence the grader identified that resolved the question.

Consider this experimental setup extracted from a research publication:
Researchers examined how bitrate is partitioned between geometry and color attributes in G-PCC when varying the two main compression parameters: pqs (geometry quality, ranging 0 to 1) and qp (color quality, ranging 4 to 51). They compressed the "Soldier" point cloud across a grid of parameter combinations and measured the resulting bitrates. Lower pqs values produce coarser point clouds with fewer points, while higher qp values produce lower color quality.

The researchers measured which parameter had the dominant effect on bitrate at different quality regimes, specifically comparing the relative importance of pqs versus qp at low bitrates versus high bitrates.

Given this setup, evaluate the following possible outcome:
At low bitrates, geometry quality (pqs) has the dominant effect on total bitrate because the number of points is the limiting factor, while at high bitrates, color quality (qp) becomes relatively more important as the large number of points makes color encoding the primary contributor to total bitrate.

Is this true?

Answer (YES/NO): YES